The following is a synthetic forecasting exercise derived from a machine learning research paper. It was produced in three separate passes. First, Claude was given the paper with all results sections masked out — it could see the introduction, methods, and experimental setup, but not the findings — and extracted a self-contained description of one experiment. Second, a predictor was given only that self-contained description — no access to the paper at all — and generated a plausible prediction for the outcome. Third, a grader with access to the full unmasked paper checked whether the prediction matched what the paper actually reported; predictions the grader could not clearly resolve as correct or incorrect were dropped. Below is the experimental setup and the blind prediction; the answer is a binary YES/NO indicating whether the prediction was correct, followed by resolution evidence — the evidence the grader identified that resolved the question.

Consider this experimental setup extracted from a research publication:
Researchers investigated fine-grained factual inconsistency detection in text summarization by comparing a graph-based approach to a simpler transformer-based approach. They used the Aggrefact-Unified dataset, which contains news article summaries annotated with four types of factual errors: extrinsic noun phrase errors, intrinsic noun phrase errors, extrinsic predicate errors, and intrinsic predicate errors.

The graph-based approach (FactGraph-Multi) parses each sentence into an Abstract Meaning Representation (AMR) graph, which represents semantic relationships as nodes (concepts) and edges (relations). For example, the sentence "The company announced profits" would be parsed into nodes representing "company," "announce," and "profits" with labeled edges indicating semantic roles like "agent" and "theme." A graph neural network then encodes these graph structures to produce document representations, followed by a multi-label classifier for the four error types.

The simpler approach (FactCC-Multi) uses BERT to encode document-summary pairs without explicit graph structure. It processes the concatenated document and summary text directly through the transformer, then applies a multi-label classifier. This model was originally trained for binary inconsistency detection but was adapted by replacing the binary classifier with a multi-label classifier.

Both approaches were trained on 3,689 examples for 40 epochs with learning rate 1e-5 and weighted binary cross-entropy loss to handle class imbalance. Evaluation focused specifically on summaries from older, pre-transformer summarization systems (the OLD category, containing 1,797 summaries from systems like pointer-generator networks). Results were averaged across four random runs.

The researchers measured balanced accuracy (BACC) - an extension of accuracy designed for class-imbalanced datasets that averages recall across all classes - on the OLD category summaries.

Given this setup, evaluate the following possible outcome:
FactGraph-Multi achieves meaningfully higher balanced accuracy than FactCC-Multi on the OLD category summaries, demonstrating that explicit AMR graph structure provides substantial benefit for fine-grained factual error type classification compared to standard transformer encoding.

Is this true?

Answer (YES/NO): NO